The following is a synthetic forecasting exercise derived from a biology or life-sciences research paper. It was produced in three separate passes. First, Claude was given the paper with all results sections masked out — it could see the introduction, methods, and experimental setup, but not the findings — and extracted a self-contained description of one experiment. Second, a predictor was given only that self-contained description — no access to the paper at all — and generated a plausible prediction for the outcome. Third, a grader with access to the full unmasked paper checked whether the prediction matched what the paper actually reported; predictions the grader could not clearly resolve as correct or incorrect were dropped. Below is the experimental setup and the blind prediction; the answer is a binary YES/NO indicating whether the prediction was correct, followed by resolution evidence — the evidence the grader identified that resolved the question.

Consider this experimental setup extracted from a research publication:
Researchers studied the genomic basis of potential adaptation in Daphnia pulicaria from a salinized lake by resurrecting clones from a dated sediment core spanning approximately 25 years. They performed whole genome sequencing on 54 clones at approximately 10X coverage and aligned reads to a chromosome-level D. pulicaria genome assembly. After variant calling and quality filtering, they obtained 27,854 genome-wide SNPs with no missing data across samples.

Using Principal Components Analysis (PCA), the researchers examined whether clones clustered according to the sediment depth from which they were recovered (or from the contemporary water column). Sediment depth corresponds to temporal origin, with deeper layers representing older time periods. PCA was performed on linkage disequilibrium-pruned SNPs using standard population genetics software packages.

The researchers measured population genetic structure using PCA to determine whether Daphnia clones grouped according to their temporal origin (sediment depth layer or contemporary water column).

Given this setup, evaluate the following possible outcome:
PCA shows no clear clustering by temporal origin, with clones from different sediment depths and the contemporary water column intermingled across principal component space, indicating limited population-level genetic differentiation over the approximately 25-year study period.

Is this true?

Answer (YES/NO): NO